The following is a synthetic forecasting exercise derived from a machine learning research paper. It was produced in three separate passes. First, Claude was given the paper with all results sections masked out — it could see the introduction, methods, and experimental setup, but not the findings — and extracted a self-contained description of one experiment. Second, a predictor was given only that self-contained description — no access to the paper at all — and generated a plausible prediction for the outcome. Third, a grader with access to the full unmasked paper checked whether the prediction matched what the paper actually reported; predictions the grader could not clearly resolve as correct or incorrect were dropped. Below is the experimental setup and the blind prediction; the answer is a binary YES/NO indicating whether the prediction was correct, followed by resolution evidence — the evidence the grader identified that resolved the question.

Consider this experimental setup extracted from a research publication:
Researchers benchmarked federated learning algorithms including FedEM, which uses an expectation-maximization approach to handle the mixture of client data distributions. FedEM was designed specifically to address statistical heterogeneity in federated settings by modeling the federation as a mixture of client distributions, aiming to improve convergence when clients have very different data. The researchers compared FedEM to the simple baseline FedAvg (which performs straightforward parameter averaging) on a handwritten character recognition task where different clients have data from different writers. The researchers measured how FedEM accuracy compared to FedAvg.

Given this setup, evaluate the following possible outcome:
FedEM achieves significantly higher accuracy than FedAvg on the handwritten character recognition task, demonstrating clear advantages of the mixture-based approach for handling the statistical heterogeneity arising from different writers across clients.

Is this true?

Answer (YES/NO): NO